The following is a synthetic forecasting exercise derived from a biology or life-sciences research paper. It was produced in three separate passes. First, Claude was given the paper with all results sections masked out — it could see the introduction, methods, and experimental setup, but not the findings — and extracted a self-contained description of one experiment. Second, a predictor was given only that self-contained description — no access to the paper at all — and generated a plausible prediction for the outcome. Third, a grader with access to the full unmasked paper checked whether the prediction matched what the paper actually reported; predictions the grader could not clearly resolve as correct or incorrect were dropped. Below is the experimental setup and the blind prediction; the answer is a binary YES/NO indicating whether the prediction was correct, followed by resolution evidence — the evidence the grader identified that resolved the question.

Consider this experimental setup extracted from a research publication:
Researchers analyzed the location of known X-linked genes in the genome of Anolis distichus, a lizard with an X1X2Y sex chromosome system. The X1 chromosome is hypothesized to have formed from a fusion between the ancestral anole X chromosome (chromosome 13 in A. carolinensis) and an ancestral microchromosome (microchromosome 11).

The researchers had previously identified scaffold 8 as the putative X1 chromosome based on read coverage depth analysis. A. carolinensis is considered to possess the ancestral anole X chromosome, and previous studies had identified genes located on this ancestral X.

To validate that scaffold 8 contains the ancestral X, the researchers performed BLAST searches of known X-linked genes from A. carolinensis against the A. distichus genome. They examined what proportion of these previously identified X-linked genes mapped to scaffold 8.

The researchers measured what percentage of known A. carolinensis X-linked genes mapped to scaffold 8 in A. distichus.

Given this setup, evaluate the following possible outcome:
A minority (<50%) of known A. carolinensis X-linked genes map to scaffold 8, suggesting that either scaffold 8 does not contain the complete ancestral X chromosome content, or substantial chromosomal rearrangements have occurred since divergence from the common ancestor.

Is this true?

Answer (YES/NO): NO